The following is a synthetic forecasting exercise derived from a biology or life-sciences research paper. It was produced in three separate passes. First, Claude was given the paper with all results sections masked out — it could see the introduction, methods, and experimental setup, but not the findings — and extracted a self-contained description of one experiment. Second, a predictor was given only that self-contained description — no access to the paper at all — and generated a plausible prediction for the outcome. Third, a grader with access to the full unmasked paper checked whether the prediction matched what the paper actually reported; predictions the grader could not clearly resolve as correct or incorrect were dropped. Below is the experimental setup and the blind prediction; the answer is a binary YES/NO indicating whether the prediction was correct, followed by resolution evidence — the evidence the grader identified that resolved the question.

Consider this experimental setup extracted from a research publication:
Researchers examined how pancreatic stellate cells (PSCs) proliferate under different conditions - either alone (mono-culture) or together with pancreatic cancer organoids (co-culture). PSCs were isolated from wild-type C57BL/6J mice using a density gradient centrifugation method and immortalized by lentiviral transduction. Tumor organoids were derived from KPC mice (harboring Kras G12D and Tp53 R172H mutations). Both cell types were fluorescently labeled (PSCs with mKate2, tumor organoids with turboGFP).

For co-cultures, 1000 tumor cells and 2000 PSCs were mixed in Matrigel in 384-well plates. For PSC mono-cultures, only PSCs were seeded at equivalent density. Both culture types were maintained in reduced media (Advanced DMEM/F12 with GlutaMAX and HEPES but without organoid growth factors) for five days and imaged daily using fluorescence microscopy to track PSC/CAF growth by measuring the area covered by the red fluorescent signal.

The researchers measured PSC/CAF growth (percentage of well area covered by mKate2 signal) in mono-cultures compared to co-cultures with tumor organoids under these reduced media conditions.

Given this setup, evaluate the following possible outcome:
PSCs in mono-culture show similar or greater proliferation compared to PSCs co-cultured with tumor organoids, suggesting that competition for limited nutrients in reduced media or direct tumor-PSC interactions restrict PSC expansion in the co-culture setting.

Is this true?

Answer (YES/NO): NO